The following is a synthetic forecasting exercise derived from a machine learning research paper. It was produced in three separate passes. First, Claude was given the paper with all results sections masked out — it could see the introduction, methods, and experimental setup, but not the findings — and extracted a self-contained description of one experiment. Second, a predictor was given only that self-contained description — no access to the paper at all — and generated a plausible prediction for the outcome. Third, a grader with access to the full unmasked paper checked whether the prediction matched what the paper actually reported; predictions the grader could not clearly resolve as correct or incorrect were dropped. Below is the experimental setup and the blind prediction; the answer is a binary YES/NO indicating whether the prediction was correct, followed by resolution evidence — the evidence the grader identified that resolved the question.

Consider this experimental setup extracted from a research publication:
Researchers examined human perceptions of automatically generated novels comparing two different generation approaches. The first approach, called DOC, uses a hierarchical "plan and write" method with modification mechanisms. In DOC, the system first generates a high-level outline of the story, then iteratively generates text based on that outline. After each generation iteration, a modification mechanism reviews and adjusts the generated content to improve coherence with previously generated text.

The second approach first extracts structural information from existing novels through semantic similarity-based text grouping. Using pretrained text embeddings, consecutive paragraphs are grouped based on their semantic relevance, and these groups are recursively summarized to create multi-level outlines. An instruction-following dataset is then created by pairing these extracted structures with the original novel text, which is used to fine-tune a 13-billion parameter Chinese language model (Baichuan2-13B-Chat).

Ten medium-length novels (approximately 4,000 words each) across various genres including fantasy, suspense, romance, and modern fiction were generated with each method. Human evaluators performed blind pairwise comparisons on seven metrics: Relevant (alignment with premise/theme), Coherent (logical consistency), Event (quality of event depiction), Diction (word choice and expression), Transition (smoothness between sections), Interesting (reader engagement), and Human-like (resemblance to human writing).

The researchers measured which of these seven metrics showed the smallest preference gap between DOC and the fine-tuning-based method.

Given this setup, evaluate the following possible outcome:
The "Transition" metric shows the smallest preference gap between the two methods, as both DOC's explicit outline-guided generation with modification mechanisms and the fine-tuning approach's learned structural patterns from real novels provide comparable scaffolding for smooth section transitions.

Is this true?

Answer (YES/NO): NO